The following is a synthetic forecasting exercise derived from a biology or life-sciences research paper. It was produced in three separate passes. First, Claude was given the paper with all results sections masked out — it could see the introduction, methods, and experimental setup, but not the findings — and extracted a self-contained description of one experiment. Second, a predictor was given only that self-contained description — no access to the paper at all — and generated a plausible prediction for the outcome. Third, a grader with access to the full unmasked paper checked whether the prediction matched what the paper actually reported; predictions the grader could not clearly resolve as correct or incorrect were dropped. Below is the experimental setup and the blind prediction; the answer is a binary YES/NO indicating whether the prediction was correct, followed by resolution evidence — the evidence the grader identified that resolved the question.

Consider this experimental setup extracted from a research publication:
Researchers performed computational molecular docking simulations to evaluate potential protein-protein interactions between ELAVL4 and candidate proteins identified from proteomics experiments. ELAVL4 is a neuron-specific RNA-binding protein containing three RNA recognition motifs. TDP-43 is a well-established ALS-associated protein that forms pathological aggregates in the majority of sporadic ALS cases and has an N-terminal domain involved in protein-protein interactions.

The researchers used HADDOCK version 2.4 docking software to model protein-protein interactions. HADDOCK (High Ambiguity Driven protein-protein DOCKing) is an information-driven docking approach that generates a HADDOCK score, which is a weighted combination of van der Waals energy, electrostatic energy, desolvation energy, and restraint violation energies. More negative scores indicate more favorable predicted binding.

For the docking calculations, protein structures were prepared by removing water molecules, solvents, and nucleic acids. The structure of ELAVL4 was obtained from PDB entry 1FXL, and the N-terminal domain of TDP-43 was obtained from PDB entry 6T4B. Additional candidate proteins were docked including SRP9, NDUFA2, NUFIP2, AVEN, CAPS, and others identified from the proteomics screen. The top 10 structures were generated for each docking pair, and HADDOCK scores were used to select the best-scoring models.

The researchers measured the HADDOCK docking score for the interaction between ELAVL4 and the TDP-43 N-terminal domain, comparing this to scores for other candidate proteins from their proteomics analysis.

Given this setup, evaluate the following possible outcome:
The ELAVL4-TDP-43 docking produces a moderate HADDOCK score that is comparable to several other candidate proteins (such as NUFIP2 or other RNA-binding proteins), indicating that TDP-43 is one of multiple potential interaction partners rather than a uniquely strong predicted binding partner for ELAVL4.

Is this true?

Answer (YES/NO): NO